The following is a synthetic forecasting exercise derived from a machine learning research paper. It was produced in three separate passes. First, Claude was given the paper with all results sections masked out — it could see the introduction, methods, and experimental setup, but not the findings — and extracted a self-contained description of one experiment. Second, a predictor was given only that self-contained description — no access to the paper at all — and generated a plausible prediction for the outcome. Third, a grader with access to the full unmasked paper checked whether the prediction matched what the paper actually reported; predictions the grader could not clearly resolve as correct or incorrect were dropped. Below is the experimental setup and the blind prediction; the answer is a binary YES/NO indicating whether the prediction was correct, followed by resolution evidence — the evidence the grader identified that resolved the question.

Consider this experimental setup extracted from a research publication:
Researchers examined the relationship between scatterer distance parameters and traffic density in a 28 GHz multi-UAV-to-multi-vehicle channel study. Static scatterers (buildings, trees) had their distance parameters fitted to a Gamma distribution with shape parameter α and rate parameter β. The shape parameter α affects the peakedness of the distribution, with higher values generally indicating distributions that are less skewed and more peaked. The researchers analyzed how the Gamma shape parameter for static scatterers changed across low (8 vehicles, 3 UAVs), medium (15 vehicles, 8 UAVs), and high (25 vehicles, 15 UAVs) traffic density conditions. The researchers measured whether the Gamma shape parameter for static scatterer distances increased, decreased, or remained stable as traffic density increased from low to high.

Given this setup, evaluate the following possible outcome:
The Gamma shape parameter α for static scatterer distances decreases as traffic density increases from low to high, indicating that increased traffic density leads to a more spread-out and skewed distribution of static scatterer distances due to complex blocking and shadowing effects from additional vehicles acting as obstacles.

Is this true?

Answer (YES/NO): NO